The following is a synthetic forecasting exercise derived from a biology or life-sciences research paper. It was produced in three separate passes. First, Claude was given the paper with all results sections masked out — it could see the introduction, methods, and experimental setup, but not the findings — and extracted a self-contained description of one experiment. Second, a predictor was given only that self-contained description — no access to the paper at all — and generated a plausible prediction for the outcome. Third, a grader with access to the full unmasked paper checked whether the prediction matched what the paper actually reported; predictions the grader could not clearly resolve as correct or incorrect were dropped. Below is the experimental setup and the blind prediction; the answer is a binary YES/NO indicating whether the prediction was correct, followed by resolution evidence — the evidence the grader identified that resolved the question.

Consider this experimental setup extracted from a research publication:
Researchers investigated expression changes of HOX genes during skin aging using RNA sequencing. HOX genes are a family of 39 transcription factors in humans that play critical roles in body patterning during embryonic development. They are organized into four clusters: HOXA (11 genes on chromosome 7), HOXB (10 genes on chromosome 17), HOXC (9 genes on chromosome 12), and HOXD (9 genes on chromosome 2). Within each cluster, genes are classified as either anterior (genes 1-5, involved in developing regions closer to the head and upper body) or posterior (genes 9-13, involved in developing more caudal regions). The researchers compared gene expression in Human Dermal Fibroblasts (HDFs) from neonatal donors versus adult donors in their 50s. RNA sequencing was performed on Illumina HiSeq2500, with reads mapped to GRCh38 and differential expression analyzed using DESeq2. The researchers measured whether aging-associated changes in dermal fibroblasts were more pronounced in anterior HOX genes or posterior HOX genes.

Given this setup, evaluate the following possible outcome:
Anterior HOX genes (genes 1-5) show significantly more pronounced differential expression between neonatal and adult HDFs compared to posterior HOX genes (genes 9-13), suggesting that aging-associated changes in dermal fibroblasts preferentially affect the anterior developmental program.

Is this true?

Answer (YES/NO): YES